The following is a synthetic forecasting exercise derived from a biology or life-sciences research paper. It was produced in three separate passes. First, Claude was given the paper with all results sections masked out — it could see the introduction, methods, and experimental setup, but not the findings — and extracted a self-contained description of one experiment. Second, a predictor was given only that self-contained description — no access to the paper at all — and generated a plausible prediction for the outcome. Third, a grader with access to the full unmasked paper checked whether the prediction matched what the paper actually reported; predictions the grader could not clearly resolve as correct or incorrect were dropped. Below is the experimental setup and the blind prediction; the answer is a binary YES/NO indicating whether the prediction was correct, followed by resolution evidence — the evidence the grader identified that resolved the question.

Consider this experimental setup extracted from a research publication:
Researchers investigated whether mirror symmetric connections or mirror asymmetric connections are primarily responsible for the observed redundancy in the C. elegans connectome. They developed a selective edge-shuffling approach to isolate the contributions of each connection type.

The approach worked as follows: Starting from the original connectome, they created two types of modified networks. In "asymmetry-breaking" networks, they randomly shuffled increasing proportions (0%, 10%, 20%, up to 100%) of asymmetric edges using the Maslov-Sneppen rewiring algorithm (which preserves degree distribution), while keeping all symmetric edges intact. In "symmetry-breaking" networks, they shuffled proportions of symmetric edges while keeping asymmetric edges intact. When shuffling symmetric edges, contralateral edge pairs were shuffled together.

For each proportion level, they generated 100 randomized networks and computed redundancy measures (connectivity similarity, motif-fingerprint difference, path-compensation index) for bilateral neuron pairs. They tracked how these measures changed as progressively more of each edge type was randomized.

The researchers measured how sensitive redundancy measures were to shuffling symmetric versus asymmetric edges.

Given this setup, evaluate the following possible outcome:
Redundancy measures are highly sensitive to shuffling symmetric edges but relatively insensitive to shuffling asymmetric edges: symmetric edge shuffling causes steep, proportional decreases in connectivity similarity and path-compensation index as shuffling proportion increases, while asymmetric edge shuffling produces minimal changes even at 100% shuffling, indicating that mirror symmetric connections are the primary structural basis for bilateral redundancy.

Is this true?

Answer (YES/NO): NO